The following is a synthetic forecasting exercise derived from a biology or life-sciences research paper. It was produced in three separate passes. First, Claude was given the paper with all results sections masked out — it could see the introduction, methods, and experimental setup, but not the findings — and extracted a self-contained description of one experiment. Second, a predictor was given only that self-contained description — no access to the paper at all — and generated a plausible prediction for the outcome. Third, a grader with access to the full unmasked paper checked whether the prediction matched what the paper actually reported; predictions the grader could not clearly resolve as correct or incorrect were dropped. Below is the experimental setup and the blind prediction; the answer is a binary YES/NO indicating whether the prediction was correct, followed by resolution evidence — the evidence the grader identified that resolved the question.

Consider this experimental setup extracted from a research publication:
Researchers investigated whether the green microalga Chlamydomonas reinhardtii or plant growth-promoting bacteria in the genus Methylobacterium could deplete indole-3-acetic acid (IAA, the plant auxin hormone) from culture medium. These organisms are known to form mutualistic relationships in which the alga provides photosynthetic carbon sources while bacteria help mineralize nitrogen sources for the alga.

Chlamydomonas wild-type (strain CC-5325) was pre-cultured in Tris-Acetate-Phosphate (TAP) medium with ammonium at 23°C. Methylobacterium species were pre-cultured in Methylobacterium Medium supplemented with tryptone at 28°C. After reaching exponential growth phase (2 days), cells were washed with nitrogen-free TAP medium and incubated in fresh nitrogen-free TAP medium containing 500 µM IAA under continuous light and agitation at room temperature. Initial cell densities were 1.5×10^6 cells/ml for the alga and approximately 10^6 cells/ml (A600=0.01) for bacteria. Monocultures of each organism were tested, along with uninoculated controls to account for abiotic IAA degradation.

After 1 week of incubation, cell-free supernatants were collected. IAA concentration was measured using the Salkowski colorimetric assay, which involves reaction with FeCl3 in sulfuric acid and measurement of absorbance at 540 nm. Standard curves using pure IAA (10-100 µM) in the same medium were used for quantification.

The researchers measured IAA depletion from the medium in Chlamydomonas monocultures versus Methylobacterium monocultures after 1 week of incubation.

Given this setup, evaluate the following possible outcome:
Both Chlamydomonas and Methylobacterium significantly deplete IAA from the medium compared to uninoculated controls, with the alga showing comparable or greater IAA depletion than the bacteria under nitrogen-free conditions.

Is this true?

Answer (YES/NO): NO